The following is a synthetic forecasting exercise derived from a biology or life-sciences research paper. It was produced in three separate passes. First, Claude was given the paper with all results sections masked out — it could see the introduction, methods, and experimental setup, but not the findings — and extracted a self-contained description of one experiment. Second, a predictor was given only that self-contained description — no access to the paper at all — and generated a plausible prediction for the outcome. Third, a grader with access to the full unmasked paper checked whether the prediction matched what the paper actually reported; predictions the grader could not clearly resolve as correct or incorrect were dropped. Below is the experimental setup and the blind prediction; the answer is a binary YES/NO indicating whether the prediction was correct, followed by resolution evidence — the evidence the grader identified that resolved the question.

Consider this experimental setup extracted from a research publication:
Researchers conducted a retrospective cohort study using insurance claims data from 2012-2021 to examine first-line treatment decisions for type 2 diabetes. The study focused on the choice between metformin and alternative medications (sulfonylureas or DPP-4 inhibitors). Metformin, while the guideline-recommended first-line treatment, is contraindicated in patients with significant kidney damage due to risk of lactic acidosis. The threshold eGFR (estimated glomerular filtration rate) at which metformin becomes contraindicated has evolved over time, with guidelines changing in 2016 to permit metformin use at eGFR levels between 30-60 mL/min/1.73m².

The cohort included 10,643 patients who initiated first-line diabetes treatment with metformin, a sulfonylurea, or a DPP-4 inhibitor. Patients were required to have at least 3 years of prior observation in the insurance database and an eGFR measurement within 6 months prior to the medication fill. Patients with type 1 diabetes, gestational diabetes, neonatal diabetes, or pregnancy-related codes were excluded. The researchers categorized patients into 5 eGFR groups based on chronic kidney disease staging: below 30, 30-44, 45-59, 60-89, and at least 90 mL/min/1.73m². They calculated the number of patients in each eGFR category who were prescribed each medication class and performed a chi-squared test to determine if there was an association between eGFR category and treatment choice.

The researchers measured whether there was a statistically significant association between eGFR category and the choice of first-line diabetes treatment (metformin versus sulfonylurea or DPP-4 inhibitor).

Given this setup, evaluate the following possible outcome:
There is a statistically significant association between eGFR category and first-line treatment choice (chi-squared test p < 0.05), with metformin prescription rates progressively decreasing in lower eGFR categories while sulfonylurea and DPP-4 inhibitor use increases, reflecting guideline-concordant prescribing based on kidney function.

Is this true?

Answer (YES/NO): YES